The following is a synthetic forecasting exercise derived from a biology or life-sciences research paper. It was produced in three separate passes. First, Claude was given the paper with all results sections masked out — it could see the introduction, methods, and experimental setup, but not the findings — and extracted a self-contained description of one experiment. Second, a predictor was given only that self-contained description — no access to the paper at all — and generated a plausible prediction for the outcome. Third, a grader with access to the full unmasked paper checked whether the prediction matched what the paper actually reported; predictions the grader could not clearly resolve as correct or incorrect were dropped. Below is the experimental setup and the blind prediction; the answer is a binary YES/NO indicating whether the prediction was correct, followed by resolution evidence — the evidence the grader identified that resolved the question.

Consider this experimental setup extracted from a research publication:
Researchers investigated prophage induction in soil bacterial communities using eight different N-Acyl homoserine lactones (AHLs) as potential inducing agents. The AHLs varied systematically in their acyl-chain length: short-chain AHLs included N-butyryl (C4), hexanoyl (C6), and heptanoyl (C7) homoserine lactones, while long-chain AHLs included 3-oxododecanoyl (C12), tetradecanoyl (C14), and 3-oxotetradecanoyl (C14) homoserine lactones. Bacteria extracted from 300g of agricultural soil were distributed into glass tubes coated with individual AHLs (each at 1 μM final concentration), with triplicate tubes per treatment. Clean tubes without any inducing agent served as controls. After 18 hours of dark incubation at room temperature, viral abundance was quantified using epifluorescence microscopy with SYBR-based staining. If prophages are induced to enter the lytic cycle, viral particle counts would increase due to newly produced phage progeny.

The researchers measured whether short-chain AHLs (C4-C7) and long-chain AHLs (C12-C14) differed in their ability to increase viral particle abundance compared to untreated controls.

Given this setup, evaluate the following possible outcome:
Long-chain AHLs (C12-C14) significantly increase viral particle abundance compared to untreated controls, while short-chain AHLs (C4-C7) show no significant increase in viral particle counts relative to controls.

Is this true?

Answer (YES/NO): NO